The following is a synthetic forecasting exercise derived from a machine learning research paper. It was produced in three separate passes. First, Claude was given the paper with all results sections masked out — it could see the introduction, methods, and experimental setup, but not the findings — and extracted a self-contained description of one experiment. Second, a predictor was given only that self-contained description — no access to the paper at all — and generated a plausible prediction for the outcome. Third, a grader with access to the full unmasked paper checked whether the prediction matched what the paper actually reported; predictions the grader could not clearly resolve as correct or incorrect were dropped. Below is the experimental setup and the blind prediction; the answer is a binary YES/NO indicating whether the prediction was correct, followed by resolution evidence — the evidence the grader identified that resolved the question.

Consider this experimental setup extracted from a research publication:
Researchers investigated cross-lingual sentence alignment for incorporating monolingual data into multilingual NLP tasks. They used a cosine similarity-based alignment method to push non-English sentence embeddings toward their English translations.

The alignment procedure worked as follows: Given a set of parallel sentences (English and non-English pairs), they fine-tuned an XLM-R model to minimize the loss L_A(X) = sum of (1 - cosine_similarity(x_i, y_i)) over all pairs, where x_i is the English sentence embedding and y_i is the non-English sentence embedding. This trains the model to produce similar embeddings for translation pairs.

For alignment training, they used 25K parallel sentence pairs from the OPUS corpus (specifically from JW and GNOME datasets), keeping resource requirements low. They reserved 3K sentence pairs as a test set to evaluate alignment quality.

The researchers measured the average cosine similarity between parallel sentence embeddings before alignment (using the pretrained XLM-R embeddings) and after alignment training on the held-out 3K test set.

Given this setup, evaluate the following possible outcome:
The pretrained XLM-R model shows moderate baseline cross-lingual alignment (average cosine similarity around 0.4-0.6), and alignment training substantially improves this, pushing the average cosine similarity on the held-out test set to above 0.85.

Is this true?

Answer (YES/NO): NO